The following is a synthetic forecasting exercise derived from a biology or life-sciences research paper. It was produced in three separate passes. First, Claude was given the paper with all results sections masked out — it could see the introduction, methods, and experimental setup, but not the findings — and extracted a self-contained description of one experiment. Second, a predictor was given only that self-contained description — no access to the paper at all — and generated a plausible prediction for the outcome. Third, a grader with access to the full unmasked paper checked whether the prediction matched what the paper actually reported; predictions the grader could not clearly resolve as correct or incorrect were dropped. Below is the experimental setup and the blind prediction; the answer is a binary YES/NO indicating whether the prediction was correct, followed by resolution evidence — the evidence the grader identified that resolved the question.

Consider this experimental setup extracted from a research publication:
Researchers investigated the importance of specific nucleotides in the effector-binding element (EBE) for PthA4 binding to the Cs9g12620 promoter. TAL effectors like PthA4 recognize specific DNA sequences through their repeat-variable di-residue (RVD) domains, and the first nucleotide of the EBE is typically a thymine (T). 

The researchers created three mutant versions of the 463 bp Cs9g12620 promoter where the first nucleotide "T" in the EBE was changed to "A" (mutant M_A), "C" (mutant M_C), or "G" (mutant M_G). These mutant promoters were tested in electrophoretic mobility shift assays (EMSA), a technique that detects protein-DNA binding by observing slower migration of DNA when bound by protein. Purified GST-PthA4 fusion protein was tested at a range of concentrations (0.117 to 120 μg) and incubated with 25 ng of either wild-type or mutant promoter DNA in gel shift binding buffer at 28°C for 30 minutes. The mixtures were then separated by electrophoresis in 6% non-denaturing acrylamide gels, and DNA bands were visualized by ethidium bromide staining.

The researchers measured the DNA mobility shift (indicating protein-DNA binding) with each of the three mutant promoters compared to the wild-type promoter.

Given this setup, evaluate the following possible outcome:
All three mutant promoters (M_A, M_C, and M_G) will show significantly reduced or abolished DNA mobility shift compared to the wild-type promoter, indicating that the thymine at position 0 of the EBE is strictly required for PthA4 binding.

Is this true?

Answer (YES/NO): YES